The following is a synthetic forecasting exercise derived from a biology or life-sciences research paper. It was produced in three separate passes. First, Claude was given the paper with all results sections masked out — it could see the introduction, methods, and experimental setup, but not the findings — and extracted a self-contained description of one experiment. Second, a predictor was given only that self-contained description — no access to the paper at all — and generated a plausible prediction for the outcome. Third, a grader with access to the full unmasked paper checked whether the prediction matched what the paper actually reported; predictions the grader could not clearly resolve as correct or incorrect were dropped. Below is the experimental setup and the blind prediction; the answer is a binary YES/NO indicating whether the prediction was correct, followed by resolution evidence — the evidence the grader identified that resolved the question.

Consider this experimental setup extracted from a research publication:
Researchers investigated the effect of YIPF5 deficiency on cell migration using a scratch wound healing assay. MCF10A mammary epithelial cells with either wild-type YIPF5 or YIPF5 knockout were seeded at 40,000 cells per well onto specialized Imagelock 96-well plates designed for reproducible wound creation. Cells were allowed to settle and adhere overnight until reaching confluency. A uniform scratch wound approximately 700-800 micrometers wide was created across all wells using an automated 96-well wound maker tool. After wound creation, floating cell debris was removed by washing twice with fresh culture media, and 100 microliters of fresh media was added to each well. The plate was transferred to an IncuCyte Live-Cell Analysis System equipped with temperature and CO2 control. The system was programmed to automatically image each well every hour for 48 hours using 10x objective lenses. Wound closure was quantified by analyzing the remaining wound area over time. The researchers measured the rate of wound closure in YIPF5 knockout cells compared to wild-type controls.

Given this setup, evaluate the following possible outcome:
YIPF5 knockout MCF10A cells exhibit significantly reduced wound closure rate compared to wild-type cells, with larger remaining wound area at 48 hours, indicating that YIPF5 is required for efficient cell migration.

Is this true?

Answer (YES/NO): NO